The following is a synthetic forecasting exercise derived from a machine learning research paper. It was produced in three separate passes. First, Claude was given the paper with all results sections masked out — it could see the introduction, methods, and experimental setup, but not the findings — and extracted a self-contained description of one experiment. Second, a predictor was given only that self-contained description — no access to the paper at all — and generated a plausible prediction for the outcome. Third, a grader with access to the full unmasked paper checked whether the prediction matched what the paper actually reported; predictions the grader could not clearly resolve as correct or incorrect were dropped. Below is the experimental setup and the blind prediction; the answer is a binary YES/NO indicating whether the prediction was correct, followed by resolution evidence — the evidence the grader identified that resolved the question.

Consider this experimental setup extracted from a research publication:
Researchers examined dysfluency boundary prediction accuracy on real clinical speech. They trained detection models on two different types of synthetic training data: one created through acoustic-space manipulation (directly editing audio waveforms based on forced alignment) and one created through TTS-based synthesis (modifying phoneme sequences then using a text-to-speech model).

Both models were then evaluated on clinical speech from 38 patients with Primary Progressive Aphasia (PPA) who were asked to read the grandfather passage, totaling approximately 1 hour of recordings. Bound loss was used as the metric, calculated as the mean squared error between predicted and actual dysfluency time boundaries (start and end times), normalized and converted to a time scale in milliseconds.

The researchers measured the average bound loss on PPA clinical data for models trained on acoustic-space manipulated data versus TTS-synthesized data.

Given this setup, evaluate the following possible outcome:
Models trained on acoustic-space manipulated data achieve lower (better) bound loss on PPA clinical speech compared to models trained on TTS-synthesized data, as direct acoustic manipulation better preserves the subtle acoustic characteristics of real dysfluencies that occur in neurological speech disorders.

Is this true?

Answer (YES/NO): NO